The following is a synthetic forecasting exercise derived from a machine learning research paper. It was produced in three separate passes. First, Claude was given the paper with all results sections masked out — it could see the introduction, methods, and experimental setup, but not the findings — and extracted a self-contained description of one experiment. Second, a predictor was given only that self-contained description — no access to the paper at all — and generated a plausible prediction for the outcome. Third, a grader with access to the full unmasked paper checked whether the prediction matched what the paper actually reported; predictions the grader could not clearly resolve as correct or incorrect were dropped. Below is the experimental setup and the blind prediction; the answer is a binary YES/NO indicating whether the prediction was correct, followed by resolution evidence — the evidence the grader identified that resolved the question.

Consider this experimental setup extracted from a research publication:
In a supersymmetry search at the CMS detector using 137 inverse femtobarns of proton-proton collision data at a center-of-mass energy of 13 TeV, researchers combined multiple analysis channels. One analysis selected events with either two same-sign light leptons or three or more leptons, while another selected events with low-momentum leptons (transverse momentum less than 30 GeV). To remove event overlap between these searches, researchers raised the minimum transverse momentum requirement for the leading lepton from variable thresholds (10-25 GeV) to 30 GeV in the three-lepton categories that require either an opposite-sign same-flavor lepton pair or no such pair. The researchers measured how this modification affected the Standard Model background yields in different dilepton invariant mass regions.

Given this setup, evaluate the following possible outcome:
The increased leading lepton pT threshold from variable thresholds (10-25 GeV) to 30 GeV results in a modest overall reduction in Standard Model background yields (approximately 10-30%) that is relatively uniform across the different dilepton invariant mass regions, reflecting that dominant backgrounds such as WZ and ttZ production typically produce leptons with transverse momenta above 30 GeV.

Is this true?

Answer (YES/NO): NO